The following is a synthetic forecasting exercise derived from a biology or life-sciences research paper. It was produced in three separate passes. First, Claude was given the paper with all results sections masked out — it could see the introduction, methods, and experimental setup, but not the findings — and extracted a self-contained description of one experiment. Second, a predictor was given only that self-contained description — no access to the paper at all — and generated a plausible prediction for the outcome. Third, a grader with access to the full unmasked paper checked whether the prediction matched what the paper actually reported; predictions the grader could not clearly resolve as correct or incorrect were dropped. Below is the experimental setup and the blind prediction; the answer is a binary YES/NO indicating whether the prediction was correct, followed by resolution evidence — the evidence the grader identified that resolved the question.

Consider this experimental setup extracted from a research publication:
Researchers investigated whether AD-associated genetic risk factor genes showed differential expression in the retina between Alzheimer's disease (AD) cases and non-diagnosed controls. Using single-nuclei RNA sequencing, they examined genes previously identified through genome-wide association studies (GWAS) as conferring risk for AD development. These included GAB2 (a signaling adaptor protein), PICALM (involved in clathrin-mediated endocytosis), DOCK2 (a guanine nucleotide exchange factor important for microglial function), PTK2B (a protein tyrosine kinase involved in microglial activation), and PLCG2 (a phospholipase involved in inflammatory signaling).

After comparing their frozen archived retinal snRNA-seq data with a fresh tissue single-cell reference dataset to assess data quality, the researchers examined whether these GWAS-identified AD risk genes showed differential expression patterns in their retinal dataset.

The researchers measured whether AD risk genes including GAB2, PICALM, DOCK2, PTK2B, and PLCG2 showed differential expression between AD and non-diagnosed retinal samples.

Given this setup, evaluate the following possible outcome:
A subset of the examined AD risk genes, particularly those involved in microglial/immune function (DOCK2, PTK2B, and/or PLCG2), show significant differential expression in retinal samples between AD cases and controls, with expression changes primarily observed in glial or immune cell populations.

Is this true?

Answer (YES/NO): NO